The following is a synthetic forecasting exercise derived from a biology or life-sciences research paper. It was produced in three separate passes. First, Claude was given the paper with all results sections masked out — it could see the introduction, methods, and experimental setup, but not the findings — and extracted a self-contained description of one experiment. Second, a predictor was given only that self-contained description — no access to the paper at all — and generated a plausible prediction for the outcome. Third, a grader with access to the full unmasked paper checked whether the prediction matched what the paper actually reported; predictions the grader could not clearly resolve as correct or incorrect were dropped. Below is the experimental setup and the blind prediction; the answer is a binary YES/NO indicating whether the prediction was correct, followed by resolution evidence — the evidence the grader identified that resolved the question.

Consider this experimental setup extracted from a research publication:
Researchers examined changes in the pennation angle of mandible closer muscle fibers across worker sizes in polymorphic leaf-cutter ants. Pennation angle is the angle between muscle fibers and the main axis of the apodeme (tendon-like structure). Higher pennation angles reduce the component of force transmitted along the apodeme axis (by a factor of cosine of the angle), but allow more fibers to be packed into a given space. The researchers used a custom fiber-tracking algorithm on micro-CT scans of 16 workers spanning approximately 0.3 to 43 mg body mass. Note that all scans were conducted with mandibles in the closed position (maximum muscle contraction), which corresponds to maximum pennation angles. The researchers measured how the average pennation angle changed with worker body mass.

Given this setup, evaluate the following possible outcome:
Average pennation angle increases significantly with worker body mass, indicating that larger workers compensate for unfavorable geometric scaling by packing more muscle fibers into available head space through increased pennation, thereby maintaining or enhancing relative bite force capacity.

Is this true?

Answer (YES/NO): NO